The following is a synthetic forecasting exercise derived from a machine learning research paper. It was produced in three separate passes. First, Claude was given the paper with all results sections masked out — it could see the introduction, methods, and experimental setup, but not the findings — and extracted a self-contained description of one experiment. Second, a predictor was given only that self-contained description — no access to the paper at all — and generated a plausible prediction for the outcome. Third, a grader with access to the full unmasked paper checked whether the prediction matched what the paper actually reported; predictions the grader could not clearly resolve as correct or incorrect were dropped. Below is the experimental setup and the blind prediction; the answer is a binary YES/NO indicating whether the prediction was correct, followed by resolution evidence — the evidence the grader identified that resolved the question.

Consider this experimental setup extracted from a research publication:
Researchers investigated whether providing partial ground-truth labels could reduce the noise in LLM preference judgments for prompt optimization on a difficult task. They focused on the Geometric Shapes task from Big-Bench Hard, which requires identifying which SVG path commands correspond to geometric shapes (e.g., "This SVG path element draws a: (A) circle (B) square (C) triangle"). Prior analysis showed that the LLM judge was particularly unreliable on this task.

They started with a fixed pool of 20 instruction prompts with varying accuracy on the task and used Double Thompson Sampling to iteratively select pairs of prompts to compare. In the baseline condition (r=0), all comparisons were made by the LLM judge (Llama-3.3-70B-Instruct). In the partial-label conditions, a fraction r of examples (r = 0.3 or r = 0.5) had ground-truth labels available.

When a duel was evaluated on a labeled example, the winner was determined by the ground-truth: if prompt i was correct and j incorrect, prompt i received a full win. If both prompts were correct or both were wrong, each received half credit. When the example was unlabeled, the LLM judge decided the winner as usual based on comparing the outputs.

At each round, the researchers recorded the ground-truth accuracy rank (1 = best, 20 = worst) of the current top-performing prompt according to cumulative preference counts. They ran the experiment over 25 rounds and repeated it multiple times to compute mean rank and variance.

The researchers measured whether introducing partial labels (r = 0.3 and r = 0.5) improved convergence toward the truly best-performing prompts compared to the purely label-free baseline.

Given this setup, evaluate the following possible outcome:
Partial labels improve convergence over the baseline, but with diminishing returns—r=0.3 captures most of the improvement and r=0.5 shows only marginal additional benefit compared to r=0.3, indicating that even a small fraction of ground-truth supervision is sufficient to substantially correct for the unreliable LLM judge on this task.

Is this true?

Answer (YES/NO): NO